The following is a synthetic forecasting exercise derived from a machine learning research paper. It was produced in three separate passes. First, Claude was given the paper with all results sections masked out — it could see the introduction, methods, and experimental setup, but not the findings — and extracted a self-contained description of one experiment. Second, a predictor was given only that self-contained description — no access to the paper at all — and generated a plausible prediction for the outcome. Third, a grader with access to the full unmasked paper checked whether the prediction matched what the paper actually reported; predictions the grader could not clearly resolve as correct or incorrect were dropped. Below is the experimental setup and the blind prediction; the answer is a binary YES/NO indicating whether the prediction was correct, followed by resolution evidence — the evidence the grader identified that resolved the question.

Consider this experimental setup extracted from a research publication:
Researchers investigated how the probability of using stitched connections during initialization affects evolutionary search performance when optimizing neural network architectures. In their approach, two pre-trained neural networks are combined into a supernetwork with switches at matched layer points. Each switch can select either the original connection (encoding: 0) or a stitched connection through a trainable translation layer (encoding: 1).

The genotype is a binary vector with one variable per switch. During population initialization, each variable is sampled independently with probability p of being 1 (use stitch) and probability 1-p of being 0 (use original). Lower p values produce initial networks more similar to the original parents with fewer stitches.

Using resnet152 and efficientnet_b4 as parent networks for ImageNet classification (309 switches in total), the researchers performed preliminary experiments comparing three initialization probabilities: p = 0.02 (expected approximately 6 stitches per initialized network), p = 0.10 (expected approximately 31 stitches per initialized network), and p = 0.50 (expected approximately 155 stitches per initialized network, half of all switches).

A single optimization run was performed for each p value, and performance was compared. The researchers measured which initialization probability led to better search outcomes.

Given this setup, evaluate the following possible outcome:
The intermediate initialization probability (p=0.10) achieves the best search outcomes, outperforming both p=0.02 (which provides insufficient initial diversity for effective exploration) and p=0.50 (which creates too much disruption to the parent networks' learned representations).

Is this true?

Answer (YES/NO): NO